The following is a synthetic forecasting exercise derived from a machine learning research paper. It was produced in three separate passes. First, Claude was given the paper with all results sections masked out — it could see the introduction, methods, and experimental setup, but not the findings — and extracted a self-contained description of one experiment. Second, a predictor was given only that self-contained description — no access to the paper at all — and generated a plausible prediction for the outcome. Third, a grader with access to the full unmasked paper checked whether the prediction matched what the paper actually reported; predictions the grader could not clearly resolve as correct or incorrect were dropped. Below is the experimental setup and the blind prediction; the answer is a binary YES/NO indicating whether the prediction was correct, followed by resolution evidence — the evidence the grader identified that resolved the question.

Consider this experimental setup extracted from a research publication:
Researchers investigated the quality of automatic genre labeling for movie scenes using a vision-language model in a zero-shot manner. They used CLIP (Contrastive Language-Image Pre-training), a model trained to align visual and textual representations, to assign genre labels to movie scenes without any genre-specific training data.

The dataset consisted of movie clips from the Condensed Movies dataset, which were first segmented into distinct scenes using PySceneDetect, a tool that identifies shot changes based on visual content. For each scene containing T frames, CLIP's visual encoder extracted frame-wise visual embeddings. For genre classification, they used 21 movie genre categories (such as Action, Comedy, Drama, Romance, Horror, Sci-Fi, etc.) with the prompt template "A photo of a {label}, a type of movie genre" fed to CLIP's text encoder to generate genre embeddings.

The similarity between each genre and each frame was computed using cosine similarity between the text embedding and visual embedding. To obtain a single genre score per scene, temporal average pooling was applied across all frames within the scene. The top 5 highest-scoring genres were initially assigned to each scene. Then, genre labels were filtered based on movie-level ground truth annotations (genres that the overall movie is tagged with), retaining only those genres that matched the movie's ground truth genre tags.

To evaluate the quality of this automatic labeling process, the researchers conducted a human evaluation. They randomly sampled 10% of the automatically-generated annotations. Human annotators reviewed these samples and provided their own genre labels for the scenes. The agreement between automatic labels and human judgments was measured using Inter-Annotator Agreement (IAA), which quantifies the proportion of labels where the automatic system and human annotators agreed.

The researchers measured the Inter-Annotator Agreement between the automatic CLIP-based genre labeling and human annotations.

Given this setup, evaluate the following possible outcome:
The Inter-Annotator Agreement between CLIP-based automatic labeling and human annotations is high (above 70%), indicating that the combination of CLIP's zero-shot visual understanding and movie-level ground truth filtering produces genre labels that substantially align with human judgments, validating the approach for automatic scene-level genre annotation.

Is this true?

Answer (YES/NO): YES